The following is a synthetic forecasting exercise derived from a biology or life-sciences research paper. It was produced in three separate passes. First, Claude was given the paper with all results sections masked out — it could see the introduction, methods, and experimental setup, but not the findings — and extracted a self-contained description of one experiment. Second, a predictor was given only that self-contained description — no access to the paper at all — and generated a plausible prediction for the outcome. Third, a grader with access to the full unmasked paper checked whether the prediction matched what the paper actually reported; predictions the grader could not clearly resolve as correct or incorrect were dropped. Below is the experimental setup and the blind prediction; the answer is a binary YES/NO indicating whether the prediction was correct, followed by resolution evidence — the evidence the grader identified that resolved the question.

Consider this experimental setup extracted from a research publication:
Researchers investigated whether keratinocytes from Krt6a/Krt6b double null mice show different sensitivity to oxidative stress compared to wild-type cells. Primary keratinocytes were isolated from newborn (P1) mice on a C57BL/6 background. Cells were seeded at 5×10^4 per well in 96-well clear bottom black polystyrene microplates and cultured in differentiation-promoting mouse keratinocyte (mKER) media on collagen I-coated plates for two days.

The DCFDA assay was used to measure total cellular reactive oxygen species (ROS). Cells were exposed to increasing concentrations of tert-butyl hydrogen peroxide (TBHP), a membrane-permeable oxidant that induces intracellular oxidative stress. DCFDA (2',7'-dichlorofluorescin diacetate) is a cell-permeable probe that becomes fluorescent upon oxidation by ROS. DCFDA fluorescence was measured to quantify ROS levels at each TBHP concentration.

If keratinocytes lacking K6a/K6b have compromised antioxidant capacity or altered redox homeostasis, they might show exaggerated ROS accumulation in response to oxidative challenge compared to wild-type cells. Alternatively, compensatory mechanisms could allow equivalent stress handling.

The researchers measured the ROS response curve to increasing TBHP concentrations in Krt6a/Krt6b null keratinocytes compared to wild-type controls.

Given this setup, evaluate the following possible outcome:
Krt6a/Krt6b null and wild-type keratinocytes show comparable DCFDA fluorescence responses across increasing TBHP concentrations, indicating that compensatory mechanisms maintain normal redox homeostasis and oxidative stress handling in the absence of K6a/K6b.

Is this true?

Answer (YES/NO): NO